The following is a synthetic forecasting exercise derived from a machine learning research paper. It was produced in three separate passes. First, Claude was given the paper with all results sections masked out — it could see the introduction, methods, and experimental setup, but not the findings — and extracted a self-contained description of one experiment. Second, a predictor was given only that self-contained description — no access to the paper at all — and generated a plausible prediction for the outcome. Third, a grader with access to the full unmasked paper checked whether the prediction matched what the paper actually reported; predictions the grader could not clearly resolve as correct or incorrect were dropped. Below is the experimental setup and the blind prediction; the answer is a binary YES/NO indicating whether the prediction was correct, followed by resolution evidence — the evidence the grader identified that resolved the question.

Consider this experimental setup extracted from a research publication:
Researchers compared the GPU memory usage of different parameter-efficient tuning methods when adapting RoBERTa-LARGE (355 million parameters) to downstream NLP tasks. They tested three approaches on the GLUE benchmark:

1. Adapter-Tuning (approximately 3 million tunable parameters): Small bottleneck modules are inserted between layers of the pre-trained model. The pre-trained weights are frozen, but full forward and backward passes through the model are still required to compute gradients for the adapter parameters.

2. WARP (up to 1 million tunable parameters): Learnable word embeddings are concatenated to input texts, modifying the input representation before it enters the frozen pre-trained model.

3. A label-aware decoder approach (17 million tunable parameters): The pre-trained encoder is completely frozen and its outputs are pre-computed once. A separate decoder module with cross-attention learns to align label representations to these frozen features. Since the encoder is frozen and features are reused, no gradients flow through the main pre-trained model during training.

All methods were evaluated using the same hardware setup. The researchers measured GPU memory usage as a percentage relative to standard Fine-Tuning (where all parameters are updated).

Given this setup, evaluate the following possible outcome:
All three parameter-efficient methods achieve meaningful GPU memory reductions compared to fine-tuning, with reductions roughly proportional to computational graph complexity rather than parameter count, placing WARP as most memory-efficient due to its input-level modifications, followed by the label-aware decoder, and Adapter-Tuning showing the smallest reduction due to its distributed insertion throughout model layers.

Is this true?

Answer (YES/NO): NO